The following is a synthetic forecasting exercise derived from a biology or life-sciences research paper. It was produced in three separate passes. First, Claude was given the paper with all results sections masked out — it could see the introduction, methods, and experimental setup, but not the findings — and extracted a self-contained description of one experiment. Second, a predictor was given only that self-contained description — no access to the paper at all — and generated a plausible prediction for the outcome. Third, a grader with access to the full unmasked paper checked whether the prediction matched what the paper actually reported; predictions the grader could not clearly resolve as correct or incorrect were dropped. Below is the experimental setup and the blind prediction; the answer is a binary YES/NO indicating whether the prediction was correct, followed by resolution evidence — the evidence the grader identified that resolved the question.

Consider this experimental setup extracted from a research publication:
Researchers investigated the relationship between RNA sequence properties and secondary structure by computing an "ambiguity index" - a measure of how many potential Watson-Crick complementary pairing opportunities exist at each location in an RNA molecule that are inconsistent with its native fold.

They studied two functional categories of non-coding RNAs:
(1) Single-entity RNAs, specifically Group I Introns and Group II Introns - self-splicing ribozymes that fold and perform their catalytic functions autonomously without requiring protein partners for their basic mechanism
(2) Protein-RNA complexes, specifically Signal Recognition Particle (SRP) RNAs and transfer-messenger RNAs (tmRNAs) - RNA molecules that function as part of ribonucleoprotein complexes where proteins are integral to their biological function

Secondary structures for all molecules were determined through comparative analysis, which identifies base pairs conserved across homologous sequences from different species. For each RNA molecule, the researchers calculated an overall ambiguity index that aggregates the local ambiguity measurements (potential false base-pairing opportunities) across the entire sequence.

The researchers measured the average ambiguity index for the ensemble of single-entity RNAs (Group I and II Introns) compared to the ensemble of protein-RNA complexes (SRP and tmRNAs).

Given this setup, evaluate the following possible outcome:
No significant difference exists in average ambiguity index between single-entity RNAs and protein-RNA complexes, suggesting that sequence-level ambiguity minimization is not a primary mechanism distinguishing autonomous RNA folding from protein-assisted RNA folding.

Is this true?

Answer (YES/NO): NO